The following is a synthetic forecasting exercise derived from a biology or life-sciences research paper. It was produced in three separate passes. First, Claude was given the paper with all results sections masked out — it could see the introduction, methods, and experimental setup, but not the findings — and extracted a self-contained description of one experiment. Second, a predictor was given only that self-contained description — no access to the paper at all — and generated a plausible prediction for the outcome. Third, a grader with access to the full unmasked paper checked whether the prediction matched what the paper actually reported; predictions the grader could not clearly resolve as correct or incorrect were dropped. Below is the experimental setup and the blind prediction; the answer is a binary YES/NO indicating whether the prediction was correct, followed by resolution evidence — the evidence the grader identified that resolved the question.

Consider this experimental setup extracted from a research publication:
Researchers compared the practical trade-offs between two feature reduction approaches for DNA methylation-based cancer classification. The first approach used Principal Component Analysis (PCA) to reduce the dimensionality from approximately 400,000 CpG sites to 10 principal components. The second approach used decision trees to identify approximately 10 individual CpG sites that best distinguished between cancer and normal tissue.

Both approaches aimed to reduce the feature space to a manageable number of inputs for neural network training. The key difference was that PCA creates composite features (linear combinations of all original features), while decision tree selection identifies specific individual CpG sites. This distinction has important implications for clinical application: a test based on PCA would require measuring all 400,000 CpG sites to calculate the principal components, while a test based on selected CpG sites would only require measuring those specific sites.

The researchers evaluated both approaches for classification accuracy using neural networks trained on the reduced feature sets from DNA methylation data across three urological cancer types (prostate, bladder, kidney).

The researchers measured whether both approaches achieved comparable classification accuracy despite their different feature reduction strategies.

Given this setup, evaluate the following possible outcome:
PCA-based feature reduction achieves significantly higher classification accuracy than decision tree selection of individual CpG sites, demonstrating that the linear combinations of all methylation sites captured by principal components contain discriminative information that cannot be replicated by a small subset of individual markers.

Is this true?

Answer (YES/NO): NO